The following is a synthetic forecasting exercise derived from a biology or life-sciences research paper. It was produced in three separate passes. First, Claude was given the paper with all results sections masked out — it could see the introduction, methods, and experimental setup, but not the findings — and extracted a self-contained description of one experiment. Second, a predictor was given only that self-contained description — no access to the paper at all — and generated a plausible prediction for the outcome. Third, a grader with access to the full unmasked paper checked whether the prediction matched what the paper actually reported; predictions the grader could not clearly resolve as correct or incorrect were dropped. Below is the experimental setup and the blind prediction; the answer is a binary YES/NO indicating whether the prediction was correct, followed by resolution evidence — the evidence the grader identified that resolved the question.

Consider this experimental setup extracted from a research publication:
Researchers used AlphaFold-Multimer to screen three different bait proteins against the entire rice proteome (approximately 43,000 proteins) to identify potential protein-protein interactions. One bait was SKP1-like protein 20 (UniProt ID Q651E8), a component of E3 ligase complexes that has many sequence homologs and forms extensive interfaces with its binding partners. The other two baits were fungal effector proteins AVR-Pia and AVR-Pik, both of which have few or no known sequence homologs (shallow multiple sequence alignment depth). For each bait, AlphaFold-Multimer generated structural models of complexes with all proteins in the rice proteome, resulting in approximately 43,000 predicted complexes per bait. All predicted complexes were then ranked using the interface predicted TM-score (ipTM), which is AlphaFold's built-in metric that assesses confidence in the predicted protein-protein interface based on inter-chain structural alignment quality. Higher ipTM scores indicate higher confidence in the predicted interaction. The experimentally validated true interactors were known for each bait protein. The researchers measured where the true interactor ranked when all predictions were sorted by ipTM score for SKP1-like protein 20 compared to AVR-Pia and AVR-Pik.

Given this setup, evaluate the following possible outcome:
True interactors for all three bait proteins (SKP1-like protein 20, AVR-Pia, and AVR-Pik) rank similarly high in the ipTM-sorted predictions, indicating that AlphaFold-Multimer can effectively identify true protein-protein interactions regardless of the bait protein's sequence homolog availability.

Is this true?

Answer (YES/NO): NO